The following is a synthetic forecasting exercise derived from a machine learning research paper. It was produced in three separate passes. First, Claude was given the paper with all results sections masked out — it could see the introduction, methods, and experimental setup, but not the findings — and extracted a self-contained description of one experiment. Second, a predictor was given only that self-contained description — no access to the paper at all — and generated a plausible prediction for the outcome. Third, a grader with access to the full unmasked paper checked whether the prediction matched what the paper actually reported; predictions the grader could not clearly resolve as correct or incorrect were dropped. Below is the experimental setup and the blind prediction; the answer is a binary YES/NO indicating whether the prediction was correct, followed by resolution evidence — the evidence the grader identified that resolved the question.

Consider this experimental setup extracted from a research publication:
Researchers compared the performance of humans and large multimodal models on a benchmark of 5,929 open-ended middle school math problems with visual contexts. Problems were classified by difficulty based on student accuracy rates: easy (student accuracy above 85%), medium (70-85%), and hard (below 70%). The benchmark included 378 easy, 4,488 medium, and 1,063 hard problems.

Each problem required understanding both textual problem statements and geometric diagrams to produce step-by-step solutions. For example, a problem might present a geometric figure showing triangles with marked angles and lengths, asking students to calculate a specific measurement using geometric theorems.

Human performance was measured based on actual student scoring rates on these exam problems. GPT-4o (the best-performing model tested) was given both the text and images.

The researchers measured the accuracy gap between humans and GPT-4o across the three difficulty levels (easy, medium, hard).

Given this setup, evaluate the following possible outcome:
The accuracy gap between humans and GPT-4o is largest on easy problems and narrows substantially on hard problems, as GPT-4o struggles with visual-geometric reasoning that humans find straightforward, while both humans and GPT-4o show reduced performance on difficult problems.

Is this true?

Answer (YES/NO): NO